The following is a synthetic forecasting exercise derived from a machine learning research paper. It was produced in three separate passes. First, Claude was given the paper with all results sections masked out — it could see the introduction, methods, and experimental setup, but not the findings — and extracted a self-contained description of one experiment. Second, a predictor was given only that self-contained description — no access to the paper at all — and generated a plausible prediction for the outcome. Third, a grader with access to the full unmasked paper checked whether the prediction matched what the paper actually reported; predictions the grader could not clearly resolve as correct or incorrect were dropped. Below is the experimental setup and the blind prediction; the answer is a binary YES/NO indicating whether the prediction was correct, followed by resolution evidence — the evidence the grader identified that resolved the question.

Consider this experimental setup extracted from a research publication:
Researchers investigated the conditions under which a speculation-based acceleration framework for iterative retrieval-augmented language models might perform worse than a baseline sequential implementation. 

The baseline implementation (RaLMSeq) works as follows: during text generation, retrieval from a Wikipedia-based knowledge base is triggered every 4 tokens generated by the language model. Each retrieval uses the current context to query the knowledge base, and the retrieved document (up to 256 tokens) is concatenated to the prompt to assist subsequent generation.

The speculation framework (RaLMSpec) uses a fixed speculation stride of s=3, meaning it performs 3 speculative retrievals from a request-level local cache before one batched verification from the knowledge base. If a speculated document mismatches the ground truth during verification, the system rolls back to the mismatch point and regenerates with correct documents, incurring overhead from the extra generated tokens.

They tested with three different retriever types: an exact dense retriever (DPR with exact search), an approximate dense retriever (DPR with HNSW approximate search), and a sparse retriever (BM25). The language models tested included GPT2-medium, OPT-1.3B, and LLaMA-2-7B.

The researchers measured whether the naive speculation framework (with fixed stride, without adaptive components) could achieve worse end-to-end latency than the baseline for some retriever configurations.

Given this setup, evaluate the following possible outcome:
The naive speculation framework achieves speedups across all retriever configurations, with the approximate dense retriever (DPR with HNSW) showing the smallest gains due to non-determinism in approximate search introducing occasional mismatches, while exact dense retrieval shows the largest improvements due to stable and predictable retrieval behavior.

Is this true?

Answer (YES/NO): NO